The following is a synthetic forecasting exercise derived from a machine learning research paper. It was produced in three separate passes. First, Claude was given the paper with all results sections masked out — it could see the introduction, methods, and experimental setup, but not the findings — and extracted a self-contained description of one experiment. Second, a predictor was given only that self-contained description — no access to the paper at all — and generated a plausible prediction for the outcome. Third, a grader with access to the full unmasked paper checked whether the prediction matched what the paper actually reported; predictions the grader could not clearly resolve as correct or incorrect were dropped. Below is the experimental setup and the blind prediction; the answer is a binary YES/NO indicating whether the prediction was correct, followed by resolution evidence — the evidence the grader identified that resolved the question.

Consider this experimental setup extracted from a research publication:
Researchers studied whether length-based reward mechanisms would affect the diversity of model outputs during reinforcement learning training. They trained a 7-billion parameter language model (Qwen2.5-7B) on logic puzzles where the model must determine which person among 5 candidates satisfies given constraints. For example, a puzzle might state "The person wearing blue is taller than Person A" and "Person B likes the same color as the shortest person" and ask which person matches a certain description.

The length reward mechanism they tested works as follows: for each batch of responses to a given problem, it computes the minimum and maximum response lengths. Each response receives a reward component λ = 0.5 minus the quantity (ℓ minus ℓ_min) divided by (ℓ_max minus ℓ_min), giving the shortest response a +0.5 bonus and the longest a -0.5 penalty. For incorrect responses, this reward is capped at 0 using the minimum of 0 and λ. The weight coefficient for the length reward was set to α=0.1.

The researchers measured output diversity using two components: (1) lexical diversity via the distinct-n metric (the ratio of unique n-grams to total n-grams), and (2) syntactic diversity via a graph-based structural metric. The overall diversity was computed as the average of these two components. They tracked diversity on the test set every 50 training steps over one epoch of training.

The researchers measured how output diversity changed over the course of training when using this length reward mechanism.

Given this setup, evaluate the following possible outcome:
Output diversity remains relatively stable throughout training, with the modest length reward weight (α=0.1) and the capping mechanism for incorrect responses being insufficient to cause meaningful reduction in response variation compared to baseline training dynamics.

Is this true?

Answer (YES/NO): NO